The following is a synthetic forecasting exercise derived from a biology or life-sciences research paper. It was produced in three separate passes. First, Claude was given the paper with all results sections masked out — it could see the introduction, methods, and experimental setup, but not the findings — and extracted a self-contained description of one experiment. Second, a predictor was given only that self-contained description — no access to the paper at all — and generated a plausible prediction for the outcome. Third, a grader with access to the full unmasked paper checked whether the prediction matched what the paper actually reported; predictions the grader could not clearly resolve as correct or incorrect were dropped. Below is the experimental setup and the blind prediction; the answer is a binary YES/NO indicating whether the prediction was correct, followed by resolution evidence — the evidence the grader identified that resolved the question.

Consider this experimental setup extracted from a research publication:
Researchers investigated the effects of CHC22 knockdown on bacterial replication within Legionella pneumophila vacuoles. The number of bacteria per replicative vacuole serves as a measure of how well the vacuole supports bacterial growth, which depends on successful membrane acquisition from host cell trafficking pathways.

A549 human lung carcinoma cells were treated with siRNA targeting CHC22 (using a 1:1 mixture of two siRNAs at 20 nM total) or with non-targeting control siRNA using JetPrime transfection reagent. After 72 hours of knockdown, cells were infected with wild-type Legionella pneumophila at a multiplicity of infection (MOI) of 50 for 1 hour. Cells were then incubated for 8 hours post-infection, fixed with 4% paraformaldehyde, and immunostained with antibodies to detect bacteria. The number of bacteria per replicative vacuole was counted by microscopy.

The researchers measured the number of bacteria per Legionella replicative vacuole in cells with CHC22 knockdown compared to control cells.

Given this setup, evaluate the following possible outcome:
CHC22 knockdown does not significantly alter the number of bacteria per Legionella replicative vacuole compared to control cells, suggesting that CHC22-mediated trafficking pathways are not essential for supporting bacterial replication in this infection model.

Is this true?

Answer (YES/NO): NO